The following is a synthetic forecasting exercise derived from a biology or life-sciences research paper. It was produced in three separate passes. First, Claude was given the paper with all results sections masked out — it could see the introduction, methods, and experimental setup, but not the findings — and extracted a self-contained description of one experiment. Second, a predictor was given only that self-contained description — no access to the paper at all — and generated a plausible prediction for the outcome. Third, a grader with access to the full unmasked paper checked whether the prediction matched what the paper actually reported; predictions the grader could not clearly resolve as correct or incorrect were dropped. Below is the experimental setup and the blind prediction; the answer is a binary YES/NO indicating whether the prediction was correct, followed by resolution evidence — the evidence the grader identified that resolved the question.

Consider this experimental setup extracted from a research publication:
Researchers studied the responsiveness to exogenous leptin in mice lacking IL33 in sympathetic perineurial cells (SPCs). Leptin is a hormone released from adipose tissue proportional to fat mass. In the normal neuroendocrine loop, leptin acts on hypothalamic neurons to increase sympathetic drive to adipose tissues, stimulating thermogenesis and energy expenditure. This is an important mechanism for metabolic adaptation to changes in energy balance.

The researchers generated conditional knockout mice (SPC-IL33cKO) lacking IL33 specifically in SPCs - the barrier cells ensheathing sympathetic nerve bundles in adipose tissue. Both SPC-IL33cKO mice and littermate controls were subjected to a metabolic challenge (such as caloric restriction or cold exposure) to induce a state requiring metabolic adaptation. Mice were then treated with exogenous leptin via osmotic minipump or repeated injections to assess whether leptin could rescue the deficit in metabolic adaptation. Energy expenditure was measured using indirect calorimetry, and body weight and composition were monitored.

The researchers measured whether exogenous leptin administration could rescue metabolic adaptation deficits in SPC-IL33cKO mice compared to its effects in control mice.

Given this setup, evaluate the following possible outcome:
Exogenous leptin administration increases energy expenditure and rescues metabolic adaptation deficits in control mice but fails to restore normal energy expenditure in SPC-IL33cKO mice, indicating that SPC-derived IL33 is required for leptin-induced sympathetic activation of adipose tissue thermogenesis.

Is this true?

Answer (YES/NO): YES